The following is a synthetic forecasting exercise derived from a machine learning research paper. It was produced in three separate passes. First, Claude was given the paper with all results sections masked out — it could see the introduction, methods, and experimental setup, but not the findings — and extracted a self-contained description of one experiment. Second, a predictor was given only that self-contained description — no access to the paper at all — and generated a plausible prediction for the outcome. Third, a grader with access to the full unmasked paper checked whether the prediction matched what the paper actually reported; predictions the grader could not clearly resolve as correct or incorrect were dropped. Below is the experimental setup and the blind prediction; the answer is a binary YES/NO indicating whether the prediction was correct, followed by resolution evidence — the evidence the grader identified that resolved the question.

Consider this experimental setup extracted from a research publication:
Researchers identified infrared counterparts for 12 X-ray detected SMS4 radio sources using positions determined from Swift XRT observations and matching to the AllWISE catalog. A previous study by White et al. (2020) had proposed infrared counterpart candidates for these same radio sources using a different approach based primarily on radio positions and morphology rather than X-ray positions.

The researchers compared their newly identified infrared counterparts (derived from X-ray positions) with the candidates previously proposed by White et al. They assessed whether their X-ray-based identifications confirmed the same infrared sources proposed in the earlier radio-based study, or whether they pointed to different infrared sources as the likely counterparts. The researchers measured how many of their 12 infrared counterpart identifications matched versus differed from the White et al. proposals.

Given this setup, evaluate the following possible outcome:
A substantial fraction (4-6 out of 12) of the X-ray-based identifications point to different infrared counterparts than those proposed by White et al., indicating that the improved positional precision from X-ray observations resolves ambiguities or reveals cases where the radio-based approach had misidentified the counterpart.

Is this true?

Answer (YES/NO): NO